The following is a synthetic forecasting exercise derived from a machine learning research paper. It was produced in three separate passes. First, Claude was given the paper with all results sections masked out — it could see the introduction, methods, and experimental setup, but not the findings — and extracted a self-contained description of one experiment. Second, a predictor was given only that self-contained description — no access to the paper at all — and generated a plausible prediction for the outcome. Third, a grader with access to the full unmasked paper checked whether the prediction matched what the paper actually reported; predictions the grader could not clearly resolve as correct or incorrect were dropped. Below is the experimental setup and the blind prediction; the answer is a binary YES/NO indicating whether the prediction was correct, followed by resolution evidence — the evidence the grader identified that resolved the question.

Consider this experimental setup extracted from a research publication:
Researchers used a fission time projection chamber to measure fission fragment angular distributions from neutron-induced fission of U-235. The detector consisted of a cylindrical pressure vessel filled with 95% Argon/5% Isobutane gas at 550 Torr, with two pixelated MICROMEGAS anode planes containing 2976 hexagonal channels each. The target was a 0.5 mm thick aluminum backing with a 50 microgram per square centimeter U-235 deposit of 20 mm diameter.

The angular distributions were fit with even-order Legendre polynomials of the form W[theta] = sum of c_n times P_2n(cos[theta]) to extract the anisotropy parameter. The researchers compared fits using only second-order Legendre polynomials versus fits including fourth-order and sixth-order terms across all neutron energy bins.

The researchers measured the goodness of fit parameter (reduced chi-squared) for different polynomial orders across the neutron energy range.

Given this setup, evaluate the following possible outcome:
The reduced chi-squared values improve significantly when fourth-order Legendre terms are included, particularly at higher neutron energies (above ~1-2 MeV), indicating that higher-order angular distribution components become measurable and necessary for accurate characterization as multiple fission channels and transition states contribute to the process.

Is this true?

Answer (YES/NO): NO